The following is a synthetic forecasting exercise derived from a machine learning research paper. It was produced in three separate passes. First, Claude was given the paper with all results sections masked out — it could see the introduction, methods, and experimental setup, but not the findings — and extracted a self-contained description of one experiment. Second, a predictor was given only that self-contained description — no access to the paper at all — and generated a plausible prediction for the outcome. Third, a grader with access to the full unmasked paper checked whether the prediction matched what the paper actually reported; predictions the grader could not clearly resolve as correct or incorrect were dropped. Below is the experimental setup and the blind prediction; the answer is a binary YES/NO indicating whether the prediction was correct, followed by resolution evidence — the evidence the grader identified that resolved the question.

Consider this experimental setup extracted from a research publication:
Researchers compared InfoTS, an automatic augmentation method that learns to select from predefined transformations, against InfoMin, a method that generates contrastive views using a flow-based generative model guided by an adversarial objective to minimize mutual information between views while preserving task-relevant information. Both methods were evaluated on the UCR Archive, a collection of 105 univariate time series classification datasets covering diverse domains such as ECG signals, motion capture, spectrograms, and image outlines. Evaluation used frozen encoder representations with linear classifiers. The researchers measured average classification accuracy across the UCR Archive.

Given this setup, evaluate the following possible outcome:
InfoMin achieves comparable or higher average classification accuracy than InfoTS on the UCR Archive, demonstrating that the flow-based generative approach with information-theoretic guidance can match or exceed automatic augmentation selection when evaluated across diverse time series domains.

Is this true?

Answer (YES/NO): NO